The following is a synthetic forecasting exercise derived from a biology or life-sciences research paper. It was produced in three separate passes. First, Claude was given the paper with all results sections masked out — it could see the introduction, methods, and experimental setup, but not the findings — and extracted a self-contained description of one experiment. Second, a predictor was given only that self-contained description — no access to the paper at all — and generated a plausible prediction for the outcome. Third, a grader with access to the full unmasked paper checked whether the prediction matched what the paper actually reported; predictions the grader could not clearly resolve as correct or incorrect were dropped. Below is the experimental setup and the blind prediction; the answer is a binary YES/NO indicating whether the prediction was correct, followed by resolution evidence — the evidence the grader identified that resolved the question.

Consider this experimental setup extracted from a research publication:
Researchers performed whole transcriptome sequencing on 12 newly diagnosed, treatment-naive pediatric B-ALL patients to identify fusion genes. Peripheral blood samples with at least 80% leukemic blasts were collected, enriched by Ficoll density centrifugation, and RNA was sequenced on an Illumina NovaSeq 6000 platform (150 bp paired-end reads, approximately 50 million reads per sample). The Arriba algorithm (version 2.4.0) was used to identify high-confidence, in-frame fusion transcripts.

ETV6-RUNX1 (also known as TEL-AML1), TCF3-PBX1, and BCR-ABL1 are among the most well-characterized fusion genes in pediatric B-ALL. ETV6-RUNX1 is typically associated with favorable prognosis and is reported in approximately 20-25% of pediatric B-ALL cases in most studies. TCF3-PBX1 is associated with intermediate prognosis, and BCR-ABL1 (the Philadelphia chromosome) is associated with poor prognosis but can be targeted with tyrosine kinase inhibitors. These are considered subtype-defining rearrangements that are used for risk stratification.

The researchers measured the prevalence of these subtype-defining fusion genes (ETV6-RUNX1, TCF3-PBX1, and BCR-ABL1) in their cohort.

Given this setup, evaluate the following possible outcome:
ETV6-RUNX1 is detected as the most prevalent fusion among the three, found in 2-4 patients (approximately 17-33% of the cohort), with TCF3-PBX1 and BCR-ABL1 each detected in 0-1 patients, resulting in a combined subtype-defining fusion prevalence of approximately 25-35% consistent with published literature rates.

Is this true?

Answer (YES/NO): NO